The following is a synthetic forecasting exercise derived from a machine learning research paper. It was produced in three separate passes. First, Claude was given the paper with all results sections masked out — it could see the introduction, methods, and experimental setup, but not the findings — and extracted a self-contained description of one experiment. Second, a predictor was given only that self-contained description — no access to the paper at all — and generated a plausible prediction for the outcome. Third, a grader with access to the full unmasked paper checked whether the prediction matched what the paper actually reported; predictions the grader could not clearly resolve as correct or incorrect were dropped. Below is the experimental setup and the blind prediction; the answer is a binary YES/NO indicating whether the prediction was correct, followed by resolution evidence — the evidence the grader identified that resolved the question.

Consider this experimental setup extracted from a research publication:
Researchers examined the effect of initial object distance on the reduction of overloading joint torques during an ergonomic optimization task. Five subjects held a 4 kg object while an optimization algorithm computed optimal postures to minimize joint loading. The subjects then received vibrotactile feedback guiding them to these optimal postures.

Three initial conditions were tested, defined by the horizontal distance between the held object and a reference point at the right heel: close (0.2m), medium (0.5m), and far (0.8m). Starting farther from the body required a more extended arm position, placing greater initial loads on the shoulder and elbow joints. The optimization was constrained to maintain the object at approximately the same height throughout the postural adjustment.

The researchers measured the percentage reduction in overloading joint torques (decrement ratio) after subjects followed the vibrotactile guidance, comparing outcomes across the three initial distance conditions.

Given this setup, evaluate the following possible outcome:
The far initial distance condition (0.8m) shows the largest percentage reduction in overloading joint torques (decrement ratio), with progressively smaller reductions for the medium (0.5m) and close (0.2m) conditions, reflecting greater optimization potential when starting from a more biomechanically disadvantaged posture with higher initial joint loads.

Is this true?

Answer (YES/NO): NO